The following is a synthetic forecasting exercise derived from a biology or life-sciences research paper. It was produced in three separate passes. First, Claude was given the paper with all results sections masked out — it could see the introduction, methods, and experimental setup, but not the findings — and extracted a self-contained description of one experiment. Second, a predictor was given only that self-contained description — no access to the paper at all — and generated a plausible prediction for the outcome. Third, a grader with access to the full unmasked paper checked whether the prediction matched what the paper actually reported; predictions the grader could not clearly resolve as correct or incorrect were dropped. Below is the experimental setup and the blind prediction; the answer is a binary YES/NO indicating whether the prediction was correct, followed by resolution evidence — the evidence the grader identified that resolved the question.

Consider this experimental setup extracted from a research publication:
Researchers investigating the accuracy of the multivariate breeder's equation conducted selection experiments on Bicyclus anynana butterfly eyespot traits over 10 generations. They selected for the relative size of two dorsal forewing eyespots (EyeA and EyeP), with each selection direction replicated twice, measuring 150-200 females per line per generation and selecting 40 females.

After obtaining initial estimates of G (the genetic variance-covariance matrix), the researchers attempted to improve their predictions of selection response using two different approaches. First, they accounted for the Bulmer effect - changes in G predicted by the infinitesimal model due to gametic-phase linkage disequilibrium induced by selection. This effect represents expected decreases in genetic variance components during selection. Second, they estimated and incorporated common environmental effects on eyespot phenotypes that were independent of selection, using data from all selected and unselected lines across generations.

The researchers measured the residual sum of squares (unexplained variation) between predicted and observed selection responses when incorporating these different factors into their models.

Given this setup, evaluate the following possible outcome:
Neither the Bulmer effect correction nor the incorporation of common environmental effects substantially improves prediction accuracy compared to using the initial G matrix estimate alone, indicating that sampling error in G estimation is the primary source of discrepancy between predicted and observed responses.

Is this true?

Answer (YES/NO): NO